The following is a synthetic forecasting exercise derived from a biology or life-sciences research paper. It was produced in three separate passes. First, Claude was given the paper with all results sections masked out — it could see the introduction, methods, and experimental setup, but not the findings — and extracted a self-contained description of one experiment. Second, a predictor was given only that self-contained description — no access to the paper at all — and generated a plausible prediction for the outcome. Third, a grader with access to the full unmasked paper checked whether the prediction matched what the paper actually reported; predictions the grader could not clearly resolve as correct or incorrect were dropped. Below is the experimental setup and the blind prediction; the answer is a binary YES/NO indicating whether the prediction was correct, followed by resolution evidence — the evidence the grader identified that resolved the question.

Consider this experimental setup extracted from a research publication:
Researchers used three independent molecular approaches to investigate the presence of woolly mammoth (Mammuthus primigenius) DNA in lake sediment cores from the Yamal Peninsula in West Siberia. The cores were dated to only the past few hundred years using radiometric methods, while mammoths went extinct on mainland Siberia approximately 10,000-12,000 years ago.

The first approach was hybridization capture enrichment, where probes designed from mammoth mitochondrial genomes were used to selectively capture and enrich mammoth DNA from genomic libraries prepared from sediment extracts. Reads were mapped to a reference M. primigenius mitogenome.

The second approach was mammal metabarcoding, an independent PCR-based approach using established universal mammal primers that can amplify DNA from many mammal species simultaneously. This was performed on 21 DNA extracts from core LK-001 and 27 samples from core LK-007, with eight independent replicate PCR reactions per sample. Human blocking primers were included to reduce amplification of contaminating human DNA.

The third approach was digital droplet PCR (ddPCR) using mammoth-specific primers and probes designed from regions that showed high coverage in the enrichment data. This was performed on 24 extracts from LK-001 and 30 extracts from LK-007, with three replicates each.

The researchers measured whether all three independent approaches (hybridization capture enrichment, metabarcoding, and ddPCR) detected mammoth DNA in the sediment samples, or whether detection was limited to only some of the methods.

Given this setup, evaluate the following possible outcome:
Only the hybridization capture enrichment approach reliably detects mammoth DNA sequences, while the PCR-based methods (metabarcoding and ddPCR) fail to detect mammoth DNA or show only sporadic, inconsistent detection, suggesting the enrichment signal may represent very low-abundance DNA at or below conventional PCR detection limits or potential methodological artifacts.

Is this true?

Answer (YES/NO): NO